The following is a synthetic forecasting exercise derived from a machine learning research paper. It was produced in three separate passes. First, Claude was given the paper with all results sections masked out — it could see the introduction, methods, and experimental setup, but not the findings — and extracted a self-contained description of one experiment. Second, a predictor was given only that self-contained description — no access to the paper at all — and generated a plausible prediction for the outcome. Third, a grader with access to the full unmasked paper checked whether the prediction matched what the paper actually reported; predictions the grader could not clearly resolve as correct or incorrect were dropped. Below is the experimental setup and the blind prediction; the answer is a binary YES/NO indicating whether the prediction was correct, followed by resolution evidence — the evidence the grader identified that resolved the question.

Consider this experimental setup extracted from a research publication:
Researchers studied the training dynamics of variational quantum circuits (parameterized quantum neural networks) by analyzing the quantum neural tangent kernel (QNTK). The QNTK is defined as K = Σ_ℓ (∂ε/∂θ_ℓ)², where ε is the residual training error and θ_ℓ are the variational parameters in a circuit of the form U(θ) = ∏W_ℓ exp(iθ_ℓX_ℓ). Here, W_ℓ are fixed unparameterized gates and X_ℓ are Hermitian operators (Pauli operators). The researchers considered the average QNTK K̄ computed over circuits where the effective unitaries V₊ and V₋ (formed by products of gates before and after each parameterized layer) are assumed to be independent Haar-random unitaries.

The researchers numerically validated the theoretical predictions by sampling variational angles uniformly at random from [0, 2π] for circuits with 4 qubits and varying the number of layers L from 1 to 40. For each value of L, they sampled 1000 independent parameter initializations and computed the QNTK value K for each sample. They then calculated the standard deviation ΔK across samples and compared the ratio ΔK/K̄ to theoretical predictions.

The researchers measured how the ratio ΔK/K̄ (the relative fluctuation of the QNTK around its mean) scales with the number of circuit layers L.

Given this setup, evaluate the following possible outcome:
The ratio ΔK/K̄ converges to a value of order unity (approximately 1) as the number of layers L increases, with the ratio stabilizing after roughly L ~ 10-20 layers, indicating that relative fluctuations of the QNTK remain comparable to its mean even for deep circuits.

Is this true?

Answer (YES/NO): NO